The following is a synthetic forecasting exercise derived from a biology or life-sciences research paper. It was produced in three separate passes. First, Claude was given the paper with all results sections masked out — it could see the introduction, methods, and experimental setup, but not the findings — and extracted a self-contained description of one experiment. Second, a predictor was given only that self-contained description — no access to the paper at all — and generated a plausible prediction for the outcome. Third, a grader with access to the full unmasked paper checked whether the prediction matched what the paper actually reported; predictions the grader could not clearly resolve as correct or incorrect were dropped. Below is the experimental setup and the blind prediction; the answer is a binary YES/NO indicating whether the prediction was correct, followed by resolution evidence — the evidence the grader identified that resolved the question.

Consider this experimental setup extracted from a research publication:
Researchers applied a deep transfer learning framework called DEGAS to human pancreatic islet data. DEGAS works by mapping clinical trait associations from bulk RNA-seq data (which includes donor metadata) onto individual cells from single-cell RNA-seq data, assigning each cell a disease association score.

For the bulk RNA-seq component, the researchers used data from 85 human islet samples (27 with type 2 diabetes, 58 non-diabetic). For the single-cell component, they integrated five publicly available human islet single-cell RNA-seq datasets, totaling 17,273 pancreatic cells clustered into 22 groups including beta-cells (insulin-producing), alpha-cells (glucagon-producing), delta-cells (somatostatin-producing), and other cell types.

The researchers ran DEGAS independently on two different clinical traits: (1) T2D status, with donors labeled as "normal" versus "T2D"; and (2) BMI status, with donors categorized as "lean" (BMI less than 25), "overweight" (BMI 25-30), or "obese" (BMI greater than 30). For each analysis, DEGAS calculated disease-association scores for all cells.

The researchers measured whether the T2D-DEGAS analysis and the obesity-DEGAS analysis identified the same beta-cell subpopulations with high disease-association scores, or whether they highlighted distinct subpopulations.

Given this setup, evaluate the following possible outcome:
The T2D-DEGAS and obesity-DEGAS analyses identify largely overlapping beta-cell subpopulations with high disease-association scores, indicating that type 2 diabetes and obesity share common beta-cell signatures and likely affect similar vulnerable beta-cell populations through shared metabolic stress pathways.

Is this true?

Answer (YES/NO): NO